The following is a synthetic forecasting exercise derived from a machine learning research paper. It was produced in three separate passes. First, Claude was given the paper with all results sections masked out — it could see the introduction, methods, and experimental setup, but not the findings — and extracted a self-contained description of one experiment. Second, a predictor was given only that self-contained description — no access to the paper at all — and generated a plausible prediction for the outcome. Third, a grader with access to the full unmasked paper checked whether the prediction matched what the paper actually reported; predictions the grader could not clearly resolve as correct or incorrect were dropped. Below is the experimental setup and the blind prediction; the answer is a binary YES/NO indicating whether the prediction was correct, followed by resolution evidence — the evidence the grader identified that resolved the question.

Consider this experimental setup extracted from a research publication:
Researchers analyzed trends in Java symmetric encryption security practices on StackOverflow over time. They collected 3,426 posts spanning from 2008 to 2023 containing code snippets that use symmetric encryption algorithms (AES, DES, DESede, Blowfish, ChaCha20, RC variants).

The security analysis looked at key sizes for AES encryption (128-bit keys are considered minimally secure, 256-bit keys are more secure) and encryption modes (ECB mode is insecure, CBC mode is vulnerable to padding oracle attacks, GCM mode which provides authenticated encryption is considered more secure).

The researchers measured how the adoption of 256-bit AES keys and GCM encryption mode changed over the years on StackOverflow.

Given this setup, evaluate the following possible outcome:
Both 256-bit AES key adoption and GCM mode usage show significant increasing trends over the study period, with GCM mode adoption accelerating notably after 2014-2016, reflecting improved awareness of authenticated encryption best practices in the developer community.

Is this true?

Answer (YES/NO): NO